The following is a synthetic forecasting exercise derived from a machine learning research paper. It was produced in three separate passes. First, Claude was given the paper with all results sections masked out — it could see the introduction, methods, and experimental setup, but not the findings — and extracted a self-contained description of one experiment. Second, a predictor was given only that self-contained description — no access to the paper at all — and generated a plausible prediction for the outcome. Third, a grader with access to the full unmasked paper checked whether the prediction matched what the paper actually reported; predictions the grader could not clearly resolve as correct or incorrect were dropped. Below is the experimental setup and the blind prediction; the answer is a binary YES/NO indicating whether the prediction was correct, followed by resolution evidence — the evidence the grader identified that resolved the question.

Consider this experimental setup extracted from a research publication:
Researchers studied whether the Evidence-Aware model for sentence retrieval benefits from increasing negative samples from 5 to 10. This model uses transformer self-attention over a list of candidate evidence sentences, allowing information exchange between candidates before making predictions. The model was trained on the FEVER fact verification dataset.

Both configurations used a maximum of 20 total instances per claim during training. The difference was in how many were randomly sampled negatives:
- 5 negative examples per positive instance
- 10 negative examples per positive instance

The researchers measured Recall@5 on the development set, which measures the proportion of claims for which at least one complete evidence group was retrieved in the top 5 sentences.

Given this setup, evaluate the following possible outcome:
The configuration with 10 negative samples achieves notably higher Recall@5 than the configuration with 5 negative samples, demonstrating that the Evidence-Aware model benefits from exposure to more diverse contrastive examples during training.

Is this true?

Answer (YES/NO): NO